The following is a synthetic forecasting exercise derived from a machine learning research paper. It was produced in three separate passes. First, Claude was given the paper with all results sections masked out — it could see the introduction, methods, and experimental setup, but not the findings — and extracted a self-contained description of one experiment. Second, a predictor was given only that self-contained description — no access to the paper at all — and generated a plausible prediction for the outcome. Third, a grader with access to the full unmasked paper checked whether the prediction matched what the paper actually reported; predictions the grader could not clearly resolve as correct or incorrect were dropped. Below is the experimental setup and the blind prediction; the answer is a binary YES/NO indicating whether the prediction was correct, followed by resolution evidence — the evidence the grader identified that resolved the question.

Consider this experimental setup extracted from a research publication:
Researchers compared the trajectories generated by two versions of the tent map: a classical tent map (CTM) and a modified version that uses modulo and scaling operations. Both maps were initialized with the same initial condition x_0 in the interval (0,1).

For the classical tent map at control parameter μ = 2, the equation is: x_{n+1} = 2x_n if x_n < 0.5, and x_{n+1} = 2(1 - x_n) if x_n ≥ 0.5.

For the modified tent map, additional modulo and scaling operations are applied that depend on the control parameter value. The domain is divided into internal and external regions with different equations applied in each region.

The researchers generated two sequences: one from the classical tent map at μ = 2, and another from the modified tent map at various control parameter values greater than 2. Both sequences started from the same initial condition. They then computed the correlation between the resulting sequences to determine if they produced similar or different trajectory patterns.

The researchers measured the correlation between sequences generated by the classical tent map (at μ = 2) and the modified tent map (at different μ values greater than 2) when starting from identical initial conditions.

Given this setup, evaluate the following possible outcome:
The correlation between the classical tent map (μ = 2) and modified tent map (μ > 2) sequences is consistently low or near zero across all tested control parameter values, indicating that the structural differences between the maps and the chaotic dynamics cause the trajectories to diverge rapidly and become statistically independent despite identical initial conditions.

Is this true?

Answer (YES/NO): YES